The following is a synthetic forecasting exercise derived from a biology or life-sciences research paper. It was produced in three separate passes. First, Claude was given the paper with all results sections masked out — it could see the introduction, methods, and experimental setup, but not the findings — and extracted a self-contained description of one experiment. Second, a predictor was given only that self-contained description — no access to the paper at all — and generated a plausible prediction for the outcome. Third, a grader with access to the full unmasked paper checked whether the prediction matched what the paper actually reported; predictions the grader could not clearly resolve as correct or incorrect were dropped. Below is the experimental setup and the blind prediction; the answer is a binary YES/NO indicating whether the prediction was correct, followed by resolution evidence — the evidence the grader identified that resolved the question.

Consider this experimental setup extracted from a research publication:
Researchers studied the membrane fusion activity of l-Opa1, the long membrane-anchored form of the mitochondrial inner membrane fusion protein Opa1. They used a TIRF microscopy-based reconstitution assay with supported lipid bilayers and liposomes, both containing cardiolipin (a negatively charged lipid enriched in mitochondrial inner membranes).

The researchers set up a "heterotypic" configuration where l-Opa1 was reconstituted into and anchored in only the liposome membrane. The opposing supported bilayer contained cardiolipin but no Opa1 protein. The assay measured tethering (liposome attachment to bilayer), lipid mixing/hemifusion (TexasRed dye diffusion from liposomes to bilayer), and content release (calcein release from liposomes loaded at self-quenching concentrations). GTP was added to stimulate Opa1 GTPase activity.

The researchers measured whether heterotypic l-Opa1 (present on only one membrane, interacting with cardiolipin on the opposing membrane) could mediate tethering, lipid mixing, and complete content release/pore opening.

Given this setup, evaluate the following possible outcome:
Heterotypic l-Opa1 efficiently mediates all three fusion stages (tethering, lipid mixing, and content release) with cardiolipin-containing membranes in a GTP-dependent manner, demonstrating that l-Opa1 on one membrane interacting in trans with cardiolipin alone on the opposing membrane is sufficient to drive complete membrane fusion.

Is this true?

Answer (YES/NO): NO